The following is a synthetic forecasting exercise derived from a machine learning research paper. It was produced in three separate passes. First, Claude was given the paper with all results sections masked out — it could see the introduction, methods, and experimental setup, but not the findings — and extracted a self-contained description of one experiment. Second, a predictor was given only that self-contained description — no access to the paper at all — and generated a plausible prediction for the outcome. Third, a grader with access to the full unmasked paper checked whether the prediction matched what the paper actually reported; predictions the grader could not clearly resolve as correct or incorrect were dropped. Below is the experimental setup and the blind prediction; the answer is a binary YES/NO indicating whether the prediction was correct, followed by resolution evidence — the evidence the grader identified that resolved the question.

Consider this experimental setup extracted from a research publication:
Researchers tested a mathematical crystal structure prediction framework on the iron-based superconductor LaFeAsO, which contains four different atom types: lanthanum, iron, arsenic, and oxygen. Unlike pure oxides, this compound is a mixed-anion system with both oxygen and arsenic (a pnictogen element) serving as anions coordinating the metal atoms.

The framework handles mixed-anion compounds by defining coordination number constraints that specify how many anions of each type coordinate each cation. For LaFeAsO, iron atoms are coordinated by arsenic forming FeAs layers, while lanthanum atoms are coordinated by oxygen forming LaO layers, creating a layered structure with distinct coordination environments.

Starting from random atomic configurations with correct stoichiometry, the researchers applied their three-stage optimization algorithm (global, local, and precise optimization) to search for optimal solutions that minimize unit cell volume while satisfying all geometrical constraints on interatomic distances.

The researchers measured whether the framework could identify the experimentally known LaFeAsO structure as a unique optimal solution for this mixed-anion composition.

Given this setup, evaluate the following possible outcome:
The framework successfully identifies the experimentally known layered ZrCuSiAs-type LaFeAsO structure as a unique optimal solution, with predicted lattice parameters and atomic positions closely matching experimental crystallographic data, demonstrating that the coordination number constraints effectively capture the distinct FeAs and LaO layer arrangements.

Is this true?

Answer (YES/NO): NO